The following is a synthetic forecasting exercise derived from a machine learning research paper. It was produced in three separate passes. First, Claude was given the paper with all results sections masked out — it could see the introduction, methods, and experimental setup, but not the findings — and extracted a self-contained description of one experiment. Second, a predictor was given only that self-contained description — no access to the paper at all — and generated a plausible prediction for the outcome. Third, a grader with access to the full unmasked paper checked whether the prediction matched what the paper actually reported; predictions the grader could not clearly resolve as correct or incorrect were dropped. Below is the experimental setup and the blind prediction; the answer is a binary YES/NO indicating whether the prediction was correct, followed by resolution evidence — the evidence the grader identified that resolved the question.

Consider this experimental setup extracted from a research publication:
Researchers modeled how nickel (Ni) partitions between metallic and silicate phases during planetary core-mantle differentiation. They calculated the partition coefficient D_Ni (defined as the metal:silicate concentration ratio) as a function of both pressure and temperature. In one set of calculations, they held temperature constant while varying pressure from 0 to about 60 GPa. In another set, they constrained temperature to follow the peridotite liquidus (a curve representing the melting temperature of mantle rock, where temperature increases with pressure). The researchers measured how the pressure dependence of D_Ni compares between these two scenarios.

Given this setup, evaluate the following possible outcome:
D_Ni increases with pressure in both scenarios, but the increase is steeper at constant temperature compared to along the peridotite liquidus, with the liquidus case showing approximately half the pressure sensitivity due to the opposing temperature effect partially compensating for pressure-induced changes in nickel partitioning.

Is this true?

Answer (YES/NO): NO